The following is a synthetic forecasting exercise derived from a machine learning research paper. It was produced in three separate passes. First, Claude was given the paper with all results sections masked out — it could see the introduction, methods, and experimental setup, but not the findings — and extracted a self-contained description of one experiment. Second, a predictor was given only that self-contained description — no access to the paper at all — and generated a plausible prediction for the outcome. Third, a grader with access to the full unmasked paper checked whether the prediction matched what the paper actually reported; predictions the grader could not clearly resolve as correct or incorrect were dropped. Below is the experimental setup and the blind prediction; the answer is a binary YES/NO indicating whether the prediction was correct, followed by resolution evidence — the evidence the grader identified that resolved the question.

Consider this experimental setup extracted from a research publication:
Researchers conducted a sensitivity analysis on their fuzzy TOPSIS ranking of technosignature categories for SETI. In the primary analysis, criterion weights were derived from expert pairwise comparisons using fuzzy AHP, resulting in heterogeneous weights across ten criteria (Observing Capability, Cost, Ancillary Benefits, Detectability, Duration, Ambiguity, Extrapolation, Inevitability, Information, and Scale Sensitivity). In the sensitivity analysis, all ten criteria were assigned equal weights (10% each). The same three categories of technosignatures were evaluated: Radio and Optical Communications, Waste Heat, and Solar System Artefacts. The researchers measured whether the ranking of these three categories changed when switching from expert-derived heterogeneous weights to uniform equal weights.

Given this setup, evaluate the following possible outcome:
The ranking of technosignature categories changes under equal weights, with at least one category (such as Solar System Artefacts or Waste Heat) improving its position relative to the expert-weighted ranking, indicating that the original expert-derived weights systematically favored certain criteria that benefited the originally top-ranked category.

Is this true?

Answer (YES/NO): YES